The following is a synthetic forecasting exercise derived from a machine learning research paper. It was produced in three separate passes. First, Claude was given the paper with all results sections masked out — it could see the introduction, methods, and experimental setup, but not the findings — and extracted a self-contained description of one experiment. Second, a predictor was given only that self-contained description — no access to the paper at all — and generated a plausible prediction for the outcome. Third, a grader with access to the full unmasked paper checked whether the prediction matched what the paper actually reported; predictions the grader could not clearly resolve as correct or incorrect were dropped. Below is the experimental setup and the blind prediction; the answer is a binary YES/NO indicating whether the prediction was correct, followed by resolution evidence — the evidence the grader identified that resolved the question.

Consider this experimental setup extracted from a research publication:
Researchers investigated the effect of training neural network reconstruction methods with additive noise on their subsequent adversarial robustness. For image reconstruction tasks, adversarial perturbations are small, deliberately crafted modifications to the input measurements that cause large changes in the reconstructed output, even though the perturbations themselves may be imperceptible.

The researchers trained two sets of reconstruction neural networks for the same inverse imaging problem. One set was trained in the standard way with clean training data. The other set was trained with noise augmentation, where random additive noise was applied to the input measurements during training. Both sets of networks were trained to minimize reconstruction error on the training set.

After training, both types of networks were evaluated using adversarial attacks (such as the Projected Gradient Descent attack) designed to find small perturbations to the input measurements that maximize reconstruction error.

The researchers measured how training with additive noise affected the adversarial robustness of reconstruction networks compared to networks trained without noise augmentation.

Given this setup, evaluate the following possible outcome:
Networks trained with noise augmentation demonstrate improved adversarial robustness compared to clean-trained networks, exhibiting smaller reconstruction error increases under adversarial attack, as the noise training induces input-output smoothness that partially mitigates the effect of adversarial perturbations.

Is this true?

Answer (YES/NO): YES